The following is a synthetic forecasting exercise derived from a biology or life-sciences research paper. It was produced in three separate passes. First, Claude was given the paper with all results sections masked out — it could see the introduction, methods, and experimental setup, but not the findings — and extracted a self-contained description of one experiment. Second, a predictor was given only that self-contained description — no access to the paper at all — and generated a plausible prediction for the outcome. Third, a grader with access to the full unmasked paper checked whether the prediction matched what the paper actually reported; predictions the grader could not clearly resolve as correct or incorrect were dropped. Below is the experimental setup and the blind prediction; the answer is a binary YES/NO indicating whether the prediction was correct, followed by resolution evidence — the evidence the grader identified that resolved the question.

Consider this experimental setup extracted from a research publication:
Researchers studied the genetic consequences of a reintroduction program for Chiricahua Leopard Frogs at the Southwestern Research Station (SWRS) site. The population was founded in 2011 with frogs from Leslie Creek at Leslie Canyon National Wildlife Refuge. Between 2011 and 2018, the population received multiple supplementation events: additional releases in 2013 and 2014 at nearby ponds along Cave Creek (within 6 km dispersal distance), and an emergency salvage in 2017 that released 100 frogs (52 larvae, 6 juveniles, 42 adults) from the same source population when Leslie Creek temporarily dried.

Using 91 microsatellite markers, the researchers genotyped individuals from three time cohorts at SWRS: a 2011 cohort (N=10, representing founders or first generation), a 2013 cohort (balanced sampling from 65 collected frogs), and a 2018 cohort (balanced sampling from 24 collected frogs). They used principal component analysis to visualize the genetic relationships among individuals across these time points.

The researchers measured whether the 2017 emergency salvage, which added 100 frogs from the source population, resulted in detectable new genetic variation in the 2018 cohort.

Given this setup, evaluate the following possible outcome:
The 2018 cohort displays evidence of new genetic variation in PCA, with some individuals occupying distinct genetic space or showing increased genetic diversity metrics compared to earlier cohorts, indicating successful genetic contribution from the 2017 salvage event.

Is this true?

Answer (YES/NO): NO